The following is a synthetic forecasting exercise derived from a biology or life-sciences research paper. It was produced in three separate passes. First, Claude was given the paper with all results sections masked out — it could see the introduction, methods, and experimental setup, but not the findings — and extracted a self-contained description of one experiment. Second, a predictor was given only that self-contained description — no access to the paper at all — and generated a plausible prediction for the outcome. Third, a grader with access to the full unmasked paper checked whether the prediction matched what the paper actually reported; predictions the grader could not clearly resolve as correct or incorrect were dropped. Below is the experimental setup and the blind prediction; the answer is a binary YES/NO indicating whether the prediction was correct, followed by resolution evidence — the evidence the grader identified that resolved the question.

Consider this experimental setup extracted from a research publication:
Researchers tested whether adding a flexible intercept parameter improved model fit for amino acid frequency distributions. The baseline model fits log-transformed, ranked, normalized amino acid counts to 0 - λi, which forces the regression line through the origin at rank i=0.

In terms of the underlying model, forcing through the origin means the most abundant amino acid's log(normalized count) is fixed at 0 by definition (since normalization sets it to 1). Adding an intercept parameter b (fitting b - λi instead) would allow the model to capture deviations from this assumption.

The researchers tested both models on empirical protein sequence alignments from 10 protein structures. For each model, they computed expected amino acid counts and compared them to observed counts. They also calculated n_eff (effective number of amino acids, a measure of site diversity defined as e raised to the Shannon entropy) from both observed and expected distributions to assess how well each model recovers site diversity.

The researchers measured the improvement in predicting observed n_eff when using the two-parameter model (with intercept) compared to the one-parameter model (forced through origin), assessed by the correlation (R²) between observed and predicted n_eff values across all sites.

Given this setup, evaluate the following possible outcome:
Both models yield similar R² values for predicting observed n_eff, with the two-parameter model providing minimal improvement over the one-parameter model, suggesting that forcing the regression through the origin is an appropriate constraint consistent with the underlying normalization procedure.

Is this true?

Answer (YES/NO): NO